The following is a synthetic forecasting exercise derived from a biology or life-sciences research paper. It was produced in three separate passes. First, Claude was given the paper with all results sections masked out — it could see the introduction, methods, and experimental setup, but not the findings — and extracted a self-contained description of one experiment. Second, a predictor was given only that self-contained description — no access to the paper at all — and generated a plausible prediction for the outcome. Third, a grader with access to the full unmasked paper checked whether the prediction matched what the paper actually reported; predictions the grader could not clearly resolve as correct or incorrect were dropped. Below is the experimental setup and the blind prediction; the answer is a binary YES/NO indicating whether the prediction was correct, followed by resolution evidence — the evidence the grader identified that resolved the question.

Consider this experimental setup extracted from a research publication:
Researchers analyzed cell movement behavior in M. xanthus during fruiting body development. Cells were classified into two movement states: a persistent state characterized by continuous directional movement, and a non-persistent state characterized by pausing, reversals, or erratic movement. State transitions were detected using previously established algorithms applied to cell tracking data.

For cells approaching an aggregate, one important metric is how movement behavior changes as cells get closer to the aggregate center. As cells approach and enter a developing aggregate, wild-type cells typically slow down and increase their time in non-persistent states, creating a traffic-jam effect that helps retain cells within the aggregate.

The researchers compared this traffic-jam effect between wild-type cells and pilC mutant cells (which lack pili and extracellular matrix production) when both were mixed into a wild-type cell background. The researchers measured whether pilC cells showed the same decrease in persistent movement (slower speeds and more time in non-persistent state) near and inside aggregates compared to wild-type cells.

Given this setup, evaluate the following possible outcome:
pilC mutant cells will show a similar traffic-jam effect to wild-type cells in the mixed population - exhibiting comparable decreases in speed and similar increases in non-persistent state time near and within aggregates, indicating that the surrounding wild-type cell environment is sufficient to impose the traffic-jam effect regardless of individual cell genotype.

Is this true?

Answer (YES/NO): NO